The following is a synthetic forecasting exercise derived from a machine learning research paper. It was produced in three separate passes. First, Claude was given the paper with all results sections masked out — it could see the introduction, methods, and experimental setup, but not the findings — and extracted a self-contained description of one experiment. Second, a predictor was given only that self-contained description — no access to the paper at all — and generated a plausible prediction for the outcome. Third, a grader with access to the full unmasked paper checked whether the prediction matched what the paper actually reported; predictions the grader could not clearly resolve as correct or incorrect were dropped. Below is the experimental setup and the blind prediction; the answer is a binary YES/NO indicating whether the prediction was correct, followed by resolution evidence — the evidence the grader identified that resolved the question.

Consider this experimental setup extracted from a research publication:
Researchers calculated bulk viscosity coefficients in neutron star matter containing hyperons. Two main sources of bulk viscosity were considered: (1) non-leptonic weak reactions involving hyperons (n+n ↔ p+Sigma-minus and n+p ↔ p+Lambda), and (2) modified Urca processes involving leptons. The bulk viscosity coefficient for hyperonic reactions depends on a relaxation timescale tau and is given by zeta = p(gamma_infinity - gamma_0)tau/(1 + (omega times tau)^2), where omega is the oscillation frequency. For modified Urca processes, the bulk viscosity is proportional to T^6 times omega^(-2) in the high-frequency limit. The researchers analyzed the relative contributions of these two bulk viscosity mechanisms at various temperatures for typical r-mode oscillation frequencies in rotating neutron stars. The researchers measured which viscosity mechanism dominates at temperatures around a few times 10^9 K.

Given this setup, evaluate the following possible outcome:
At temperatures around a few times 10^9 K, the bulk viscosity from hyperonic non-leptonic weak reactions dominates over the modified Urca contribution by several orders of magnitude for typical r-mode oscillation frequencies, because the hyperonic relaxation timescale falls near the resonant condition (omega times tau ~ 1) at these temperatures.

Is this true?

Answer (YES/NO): NO